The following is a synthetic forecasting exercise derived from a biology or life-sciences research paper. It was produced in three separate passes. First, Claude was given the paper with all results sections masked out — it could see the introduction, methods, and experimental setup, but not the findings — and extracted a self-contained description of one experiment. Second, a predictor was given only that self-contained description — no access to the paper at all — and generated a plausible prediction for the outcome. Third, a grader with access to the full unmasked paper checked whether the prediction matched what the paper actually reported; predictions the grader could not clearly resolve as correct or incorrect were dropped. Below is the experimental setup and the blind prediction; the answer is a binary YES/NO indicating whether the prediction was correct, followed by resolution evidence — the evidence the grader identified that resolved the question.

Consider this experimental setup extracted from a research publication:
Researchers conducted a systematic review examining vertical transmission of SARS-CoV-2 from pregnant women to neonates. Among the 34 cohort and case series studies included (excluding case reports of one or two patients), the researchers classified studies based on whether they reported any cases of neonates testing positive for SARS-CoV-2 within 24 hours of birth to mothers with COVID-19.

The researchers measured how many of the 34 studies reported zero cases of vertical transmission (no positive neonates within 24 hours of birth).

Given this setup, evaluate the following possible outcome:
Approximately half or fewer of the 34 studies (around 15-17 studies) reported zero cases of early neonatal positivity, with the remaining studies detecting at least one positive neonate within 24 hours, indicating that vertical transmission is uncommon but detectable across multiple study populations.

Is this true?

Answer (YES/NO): NO